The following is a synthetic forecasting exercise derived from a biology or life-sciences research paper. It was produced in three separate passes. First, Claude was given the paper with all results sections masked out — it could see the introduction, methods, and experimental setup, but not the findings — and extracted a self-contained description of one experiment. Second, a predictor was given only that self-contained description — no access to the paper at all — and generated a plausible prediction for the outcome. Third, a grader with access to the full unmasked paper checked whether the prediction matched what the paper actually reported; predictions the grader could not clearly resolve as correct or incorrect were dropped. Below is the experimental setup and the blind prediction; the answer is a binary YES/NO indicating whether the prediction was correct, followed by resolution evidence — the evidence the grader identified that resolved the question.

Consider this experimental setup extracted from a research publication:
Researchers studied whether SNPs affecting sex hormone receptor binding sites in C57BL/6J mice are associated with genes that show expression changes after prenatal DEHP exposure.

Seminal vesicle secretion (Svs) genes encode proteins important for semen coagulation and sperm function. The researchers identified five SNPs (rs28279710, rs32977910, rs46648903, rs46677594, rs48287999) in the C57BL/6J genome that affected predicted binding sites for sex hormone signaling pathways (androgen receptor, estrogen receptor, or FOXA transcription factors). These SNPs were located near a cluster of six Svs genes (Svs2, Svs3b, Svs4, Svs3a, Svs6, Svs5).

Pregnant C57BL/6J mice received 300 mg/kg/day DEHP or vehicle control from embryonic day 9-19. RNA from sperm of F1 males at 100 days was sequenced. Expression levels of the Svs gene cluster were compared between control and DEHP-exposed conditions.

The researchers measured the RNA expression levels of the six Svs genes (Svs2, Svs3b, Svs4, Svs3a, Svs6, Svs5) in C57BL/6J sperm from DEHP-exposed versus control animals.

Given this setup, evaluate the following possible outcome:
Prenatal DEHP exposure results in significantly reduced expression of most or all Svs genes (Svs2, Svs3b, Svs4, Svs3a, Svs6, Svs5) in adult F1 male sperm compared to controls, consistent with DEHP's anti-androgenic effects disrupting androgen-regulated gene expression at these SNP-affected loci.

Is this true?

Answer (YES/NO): YES